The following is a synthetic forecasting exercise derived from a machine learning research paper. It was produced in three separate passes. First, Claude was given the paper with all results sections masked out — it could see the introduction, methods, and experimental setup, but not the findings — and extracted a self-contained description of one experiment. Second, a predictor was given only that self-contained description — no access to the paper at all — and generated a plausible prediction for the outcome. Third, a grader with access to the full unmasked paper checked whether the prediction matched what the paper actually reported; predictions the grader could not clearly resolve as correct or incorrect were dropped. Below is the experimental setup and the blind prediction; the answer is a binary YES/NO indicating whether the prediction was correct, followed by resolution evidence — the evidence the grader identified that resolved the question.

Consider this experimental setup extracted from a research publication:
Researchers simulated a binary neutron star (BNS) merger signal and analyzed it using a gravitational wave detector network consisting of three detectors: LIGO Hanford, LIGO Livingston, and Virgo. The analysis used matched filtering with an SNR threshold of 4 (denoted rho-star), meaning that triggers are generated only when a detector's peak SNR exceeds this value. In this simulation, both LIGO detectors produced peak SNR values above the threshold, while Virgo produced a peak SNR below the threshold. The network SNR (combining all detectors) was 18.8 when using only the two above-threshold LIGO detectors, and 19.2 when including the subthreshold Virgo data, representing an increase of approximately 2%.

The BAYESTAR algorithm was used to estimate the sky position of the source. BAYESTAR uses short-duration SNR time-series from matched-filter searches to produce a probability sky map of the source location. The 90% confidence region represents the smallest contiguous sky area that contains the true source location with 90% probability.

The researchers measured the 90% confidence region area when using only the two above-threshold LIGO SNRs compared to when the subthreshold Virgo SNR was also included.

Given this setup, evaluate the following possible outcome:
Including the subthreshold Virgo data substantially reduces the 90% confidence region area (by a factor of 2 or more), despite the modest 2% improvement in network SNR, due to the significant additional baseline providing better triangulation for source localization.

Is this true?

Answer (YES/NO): YES